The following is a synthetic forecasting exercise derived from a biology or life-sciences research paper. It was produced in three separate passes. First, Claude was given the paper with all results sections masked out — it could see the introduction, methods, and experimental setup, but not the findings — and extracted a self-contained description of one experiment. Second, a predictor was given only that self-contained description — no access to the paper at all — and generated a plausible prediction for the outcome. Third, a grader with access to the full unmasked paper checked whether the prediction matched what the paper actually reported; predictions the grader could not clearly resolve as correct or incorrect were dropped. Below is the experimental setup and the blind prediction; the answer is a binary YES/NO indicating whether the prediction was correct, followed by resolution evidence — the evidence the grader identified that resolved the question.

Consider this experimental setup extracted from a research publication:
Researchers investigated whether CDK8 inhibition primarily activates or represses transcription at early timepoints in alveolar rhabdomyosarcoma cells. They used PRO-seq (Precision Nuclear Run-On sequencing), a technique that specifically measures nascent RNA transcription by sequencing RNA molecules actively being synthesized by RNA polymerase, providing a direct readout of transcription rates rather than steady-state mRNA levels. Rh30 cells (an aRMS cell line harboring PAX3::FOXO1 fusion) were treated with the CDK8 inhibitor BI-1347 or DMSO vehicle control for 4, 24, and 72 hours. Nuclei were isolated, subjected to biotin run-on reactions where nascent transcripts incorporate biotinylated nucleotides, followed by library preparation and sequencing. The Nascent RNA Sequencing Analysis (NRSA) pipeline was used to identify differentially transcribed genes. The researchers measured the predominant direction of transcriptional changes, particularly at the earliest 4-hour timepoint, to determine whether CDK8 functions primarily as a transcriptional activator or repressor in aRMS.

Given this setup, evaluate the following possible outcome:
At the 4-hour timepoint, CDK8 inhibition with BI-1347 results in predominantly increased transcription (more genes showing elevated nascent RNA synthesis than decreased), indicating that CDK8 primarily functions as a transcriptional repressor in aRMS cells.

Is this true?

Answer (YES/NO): NO